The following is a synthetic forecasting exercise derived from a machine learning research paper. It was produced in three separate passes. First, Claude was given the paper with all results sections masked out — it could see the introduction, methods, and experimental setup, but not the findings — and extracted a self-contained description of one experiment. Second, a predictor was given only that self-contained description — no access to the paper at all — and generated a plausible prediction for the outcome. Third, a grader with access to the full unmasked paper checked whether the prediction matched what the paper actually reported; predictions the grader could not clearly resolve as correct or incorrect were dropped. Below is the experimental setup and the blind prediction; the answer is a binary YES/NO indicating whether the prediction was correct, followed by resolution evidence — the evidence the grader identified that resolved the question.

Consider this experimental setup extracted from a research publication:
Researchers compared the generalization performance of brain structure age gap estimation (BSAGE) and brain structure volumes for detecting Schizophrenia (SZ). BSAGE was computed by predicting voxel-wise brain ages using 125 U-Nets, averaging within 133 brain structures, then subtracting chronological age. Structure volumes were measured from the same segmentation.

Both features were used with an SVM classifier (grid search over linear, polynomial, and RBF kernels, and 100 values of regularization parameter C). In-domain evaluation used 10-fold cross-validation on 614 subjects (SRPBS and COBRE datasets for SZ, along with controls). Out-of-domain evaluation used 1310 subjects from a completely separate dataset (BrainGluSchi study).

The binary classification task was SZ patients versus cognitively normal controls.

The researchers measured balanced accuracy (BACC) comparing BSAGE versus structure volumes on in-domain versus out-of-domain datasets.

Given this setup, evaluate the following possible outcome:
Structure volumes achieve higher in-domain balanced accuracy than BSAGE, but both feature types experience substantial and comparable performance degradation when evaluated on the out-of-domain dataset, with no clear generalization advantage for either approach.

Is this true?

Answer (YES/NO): NO